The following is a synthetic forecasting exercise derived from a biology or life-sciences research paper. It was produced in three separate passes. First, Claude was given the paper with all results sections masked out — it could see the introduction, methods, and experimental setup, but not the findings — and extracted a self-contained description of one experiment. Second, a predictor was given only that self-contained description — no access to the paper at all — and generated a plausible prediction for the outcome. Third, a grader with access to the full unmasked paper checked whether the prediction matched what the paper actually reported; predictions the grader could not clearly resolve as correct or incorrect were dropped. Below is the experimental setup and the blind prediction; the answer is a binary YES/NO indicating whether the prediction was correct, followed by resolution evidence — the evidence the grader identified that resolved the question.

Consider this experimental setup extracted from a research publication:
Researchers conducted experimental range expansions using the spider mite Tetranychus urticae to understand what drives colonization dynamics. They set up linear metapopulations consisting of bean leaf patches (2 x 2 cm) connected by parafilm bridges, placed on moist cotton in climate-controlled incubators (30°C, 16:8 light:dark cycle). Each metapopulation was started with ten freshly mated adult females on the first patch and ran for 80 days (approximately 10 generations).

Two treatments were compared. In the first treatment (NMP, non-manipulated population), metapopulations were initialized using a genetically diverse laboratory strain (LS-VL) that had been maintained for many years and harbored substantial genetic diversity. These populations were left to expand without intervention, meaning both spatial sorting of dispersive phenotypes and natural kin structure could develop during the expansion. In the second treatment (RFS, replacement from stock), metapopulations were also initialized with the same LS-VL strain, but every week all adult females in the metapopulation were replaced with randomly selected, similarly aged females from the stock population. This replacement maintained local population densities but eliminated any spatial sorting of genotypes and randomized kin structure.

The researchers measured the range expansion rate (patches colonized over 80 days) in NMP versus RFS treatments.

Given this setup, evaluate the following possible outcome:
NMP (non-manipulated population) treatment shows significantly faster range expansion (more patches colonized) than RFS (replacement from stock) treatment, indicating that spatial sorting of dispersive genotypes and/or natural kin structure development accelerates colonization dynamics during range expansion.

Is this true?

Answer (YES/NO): YES